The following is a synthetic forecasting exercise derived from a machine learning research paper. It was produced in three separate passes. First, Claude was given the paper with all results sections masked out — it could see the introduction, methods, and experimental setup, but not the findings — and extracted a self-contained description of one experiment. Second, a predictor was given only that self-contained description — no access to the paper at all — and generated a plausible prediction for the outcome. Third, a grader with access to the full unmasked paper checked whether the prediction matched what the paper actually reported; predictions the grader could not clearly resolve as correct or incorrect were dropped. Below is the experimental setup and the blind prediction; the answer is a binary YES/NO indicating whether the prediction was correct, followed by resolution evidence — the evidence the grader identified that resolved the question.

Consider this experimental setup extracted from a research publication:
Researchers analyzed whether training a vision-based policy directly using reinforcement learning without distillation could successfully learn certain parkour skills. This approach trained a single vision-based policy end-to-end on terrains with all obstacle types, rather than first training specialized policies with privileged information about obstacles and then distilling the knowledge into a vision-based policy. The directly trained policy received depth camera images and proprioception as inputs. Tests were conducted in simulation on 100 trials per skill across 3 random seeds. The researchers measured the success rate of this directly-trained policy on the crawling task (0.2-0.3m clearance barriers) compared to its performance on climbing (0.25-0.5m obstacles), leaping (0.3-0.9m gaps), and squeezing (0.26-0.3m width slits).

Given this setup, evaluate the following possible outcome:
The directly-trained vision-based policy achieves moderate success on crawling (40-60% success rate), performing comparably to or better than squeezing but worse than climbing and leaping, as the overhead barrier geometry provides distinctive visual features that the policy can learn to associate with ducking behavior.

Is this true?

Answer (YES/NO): NO